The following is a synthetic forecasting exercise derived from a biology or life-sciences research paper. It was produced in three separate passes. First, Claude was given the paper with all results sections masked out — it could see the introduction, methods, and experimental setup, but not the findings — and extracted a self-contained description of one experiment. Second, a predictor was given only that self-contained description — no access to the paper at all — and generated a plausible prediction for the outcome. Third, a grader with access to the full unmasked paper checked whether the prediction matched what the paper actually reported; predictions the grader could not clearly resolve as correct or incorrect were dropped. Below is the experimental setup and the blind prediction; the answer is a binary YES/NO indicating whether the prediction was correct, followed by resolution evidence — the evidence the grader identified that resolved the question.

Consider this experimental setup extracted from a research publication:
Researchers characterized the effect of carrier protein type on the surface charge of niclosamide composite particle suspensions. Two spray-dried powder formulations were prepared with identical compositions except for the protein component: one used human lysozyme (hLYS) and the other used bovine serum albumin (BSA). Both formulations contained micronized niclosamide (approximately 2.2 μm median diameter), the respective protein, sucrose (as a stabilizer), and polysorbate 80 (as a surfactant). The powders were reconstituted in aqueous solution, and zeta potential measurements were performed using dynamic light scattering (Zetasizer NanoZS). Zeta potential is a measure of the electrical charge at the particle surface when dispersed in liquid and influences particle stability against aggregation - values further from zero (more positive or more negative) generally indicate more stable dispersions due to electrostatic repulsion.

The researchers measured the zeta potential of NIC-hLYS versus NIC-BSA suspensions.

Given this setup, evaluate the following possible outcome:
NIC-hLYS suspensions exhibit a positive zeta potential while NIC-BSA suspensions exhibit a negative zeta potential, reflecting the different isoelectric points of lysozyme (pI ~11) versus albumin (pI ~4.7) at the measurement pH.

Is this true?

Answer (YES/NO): YES